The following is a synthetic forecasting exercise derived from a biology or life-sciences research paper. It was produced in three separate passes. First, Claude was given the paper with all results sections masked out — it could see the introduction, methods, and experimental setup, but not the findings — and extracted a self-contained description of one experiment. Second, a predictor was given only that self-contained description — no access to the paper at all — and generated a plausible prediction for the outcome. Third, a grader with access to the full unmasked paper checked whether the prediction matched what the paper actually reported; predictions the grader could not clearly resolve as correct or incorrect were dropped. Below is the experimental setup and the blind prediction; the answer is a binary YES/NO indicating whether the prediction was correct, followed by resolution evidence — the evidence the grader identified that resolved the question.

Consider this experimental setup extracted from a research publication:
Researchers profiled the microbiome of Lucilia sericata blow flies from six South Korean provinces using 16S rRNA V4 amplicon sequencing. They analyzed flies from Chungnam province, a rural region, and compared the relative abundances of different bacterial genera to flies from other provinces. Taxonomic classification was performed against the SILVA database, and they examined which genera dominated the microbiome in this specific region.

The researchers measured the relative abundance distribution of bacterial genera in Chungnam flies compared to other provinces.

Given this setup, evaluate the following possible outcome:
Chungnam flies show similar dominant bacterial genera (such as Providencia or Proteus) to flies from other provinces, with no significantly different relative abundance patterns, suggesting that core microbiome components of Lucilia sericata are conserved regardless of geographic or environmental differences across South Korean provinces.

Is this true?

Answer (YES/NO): NO